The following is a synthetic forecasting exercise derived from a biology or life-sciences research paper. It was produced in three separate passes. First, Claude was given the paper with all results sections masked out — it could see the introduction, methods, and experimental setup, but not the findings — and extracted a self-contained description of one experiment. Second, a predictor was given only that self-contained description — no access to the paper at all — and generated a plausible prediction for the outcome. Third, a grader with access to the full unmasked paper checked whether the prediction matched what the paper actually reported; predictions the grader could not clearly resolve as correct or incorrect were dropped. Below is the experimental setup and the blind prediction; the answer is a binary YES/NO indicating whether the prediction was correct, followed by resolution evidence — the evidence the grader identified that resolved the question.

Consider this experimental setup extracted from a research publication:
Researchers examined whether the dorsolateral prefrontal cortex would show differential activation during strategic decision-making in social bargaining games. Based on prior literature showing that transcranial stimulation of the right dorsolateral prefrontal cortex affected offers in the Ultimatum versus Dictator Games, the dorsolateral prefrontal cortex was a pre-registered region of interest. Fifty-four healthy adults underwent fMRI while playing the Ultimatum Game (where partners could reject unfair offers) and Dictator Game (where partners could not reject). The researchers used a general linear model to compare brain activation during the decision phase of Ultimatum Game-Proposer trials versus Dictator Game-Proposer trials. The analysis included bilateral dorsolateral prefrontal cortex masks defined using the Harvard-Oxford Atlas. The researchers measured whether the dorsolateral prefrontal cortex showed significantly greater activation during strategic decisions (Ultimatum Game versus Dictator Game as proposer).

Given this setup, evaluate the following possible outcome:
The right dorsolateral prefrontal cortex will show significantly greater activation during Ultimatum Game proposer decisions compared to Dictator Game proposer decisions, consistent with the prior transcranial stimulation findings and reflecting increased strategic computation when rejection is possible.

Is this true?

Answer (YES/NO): NO